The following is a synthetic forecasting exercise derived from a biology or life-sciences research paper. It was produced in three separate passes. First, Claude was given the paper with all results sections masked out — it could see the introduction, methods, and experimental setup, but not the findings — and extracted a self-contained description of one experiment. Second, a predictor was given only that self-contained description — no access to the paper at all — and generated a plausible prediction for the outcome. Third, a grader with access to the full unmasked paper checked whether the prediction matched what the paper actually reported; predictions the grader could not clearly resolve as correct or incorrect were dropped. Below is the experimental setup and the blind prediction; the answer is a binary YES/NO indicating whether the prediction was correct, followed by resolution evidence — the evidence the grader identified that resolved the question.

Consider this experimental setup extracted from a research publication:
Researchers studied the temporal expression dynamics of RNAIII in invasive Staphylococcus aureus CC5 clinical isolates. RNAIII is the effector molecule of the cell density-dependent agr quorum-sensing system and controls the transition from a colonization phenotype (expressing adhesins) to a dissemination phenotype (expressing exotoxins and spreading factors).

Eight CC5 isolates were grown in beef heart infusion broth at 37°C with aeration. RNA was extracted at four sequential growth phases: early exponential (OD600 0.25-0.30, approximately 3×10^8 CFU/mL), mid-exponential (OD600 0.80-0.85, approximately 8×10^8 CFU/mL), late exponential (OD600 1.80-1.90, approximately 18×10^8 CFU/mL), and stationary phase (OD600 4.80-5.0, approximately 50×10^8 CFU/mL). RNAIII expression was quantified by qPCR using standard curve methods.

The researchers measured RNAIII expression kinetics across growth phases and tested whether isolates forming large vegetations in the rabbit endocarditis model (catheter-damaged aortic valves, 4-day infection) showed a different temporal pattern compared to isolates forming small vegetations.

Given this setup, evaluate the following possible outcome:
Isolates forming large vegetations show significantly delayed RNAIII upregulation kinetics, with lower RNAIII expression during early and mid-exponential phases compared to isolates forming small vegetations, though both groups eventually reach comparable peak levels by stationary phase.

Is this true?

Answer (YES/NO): NO